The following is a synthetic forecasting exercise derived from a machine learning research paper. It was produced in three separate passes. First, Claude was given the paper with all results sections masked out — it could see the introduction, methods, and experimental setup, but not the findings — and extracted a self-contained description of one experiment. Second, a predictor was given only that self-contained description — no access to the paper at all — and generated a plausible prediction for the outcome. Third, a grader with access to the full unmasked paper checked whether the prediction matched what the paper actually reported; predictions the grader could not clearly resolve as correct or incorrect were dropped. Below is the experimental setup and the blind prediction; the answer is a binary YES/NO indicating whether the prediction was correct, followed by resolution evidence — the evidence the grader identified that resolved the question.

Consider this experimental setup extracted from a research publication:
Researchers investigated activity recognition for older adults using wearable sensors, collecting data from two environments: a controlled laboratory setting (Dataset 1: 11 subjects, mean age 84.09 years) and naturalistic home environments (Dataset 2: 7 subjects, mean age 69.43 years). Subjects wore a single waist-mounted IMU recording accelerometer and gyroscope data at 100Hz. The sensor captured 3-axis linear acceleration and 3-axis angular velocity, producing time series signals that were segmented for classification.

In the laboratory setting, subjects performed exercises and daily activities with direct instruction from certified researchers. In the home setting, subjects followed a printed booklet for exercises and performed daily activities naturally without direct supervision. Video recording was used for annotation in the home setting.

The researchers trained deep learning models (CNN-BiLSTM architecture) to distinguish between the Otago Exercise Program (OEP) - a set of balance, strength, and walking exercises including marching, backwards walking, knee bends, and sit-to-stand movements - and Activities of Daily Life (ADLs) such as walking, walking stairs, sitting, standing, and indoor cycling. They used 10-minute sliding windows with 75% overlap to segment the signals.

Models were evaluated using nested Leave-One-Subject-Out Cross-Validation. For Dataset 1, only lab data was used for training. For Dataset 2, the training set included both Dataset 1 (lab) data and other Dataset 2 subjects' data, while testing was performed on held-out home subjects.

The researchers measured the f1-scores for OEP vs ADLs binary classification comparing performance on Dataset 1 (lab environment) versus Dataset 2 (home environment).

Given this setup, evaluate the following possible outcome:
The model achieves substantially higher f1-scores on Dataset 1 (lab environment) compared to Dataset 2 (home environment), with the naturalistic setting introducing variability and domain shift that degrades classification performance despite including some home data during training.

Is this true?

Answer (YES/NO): NO